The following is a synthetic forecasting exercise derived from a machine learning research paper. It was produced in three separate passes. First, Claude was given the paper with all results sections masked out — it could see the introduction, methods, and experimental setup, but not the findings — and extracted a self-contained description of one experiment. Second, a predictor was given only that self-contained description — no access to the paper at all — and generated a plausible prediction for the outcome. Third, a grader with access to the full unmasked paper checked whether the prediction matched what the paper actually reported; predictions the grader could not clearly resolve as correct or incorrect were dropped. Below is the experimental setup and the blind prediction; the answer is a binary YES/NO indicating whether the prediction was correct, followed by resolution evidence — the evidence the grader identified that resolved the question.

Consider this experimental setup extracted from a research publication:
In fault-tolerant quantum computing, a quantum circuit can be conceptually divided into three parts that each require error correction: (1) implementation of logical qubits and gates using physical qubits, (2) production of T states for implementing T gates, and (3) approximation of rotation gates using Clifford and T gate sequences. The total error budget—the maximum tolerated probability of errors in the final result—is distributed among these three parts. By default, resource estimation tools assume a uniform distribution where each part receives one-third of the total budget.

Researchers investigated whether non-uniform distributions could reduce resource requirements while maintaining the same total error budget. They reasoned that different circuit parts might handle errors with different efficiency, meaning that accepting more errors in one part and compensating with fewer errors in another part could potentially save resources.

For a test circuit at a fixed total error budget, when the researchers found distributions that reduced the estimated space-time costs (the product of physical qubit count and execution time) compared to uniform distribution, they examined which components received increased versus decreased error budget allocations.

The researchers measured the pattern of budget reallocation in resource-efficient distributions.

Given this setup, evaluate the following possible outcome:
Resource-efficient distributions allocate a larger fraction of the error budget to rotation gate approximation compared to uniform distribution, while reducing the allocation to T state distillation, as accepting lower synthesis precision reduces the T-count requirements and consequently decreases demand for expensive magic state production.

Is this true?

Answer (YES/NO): NO